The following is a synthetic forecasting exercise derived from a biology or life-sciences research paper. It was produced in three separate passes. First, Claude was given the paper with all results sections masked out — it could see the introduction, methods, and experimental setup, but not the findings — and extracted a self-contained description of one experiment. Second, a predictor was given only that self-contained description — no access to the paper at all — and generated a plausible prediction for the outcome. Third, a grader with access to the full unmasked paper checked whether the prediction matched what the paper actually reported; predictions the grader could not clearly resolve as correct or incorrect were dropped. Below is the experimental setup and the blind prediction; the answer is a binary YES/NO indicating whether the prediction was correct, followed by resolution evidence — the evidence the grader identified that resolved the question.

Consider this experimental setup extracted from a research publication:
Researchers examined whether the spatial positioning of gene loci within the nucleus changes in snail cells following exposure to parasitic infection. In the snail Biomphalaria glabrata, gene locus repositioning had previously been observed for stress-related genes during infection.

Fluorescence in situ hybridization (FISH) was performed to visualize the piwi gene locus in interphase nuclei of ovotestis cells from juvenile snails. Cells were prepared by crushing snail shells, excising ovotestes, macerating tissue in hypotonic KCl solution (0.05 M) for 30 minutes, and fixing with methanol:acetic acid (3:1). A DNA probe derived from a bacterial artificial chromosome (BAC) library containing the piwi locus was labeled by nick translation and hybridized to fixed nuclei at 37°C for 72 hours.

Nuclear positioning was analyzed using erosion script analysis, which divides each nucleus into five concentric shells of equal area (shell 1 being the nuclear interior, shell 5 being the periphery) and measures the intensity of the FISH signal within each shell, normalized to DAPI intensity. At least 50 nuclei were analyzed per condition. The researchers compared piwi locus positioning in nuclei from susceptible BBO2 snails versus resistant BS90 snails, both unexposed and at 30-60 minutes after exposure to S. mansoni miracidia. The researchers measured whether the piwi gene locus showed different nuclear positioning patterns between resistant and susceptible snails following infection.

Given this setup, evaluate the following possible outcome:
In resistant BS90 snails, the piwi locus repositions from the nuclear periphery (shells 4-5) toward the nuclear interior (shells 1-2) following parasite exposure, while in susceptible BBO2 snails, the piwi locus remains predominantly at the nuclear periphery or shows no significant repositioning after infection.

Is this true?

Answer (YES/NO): NO